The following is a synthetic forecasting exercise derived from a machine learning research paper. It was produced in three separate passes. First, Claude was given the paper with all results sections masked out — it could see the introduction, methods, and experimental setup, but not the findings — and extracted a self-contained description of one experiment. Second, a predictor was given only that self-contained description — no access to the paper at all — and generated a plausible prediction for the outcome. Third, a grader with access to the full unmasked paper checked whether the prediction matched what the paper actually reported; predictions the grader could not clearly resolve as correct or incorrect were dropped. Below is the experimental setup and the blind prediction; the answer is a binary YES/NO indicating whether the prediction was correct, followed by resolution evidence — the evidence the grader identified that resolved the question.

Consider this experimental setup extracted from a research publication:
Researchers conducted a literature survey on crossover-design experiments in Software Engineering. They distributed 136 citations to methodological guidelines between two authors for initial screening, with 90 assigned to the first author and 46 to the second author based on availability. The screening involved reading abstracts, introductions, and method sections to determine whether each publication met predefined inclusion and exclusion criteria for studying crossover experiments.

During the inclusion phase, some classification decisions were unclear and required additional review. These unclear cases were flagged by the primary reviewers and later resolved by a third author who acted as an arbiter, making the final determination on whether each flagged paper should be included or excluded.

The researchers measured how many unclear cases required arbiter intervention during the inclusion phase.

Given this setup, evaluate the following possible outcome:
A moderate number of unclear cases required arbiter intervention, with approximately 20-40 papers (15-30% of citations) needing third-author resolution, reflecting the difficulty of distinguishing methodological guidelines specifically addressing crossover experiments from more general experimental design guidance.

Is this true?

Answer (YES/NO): NO